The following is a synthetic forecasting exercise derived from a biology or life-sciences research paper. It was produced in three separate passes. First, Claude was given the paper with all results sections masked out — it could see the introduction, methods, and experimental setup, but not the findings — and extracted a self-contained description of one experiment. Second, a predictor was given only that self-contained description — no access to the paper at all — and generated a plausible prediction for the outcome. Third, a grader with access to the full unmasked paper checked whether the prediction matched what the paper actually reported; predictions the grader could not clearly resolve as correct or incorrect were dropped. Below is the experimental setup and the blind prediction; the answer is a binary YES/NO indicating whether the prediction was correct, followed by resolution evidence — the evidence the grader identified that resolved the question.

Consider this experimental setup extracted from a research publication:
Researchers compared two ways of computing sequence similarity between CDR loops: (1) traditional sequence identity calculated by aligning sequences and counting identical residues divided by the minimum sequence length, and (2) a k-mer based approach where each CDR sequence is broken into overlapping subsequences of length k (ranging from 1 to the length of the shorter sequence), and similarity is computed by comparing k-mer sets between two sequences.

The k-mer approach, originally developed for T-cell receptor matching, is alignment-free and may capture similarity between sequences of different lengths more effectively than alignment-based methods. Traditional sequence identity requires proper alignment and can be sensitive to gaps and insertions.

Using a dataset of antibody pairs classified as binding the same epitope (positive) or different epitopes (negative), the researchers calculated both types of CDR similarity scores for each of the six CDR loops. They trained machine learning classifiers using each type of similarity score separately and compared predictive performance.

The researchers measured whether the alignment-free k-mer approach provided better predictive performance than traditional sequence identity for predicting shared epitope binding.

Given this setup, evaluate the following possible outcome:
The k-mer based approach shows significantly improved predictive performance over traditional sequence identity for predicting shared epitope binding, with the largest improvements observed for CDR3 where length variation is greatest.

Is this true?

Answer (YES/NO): NO